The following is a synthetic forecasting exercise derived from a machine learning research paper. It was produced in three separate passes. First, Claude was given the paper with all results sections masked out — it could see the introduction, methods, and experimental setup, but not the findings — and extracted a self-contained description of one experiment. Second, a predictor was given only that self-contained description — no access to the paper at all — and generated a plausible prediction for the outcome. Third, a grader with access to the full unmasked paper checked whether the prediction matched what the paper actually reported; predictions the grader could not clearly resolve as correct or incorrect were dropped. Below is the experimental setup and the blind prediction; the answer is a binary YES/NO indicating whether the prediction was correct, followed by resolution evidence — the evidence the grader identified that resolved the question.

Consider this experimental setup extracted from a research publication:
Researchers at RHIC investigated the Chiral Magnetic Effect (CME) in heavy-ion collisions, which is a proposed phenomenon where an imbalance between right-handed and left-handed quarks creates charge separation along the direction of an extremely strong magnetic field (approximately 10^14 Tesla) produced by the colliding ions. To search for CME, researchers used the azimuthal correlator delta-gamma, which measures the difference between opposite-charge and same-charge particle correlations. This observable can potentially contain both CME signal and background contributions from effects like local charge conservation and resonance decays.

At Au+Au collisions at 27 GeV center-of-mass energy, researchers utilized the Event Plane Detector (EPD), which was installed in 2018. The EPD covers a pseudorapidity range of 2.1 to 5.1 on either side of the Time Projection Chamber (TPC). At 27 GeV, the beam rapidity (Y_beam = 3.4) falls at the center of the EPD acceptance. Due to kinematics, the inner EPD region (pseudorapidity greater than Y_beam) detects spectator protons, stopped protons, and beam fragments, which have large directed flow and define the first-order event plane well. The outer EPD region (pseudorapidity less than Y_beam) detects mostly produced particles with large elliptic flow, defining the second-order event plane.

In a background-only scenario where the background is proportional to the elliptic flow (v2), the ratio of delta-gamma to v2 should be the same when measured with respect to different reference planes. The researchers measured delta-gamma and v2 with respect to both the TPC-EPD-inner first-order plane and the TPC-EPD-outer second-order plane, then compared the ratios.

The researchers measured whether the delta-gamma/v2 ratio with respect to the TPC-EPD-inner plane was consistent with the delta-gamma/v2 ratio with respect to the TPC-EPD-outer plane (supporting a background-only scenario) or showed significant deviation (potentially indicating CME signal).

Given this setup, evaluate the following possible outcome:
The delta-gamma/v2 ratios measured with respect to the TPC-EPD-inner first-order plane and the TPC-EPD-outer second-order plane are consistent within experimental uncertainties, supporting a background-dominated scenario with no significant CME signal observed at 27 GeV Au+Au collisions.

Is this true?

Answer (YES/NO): YES